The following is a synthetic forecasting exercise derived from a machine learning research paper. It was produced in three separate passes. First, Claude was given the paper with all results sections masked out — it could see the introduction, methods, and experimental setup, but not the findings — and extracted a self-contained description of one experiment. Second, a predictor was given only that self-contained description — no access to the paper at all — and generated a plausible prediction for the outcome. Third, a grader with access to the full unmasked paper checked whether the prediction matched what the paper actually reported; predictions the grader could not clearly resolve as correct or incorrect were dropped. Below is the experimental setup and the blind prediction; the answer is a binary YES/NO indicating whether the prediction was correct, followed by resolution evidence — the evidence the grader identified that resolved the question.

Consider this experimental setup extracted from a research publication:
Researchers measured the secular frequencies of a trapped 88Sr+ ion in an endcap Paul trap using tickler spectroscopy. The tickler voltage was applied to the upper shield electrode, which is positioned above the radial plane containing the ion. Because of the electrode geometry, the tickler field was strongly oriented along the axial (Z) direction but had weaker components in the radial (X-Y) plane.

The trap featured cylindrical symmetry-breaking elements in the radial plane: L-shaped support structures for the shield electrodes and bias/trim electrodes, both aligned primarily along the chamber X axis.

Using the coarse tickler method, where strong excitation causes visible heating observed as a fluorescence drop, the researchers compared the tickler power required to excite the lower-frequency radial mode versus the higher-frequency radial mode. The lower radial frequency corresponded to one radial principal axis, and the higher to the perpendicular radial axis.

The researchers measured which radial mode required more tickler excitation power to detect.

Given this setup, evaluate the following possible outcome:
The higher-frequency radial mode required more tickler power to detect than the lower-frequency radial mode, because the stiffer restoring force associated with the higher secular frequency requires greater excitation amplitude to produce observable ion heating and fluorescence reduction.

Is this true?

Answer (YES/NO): YES